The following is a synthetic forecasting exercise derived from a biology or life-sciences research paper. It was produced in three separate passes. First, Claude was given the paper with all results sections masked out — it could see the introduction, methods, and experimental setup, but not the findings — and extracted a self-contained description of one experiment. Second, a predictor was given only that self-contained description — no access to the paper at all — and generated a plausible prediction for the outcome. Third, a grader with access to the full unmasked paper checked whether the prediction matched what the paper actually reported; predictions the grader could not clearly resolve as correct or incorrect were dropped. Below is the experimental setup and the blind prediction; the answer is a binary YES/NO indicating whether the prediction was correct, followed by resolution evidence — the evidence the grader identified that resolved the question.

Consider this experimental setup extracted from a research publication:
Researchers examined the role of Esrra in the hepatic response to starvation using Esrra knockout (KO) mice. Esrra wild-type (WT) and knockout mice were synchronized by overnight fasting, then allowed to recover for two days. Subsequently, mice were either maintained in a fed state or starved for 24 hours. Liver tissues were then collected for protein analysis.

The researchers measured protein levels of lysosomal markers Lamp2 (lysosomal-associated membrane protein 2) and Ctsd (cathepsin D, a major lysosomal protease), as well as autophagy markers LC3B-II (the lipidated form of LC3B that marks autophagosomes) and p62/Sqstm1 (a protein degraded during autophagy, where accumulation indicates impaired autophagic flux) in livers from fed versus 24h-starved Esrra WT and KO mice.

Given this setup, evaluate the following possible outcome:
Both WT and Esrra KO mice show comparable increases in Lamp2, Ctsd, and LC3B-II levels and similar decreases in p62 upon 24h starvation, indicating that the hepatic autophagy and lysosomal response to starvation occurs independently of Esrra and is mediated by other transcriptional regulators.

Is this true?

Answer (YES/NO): NO